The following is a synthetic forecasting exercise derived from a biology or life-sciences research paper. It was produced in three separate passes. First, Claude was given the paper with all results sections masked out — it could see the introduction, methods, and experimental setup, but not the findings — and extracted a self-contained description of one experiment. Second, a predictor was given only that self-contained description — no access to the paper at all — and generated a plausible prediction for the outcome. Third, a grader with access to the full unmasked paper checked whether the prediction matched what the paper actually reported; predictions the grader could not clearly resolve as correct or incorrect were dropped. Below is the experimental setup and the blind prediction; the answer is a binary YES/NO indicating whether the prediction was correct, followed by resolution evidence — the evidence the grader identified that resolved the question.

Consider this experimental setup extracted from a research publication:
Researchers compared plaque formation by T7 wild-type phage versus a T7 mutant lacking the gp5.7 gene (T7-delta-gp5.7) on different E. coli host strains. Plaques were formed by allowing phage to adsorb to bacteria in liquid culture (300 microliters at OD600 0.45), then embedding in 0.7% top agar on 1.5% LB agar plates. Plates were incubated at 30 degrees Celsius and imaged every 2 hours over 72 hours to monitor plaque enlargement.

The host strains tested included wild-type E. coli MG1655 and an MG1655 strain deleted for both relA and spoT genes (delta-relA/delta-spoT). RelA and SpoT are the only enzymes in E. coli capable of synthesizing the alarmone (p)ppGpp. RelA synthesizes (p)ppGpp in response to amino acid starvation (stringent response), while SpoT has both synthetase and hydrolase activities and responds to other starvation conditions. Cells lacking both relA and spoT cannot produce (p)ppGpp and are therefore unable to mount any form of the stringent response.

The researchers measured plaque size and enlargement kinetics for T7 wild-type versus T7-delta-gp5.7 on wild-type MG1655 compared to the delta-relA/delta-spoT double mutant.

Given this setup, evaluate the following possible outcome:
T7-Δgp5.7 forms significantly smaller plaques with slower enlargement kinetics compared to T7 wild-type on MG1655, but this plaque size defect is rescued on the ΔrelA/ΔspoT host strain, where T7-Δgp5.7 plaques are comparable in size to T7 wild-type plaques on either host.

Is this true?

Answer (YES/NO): NO